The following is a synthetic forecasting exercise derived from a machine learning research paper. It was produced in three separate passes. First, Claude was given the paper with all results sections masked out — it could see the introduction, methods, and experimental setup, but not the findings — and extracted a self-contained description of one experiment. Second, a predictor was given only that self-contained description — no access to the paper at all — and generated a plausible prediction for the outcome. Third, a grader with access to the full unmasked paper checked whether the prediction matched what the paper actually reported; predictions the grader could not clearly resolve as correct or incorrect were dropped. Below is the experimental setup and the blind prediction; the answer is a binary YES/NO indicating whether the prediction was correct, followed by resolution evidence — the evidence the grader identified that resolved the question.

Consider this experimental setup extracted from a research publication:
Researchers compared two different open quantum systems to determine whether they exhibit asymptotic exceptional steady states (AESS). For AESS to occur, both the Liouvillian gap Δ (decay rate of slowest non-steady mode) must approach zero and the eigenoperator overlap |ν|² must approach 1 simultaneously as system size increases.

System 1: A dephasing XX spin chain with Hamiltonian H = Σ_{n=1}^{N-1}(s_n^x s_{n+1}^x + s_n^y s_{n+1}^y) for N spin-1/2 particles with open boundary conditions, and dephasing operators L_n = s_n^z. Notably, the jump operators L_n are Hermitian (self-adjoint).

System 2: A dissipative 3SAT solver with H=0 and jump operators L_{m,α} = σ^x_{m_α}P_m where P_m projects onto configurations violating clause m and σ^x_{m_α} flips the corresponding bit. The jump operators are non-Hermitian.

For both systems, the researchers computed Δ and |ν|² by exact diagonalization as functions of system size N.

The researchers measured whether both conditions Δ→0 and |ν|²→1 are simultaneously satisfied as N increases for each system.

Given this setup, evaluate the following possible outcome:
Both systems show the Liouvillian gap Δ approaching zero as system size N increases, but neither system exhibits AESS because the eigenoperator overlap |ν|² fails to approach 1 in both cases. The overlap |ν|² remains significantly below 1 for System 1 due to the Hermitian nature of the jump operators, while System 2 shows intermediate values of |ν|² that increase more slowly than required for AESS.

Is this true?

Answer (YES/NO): NO